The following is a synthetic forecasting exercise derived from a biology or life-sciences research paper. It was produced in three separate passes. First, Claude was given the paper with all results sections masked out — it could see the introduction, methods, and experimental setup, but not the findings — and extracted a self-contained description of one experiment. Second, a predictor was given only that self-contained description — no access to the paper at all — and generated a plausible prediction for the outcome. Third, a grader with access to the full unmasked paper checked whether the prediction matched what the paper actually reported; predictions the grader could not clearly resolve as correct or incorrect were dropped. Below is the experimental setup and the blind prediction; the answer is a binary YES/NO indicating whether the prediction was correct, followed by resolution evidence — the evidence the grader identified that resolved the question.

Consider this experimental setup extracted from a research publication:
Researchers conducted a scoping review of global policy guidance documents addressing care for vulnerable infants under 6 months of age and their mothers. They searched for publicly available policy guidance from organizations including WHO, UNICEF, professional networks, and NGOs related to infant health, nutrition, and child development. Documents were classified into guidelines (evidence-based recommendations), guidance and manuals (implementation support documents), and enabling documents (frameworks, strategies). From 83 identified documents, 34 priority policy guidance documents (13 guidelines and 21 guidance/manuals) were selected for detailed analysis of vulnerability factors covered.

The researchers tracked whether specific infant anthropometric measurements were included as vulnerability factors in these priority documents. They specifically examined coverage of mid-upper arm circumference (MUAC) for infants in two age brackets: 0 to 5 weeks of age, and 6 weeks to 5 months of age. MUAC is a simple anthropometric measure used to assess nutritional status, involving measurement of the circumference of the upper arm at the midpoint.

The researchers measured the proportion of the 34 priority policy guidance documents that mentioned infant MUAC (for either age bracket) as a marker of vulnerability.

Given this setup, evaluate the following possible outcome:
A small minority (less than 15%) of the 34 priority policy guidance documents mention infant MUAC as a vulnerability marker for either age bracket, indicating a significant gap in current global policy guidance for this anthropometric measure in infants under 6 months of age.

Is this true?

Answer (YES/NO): NO